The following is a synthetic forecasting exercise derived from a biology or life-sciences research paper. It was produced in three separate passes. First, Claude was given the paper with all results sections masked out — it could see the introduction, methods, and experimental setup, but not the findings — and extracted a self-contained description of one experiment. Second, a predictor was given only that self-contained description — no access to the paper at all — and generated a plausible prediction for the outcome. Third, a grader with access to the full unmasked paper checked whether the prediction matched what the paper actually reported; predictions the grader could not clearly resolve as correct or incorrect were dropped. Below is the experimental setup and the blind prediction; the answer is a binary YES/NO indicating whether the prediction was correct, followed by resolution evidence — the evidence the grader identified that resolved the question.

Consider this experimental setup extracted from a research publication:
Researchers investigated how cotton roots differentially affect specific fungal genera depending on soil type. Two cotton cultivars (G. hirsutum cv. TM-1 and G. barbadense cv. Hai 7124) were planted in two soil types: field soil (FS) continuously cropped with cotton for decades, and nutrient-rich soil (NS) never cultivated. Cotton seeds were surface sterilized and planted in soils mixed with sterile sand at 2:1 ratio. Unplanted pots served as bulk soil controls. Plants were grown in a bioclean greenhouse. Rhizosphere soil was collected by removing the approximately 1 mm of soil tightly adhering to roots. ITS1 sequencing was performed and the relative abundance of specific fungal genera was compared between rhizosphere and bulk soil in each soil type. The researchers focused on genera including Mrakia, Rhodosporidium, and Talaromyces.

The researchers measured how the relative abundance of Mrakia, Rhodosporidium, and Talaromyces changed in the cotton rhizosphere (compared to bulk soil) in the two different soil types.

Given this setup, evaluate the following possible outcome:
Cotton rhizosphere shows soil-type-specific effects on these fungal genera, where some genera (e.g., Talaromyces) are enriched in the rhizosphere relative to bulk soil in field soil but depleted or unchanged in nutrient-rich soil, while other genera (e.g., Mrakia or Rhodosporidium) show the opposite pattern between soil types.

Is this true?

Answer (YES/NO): NO